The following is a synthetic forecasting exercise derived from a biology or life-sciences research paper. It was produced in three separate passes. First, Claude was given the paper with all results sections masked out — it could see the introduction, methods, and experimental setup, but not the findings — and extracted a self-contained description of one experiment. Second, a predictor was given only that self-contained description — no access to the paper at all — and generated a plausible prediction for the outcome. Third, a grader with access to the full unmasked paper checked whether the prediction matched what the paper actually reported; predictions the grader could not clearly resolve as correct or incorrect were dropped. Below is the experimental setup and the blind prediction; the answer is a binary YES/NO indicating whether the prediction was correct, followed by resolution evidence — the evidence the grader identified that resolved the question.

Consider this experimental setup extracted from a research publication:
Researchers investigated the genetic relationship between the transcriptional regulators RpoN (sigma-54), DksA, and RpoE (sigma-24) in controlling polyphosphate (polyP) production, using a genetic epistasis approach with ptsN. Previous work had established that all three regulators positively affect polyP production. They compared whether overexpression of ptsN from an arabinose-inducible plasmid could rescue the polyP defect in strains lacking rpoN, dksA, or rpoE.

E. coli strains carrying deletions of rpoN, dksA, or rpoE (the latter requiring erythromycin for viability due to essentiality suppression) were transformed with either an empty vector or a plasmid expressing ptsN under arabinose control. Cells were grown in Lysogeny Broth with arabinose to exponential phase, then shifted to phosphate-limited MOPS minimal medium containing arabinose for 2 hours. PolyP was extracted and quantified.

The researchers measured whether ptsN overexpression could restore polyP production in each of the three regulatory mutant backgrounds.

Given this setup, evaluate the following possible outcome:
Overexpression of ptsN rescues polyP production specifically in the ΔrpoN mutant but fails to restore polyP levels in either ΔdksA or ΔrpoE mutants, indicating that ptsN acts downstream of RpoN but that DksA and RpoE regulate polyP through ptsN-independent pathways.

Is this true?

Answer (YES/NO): NO